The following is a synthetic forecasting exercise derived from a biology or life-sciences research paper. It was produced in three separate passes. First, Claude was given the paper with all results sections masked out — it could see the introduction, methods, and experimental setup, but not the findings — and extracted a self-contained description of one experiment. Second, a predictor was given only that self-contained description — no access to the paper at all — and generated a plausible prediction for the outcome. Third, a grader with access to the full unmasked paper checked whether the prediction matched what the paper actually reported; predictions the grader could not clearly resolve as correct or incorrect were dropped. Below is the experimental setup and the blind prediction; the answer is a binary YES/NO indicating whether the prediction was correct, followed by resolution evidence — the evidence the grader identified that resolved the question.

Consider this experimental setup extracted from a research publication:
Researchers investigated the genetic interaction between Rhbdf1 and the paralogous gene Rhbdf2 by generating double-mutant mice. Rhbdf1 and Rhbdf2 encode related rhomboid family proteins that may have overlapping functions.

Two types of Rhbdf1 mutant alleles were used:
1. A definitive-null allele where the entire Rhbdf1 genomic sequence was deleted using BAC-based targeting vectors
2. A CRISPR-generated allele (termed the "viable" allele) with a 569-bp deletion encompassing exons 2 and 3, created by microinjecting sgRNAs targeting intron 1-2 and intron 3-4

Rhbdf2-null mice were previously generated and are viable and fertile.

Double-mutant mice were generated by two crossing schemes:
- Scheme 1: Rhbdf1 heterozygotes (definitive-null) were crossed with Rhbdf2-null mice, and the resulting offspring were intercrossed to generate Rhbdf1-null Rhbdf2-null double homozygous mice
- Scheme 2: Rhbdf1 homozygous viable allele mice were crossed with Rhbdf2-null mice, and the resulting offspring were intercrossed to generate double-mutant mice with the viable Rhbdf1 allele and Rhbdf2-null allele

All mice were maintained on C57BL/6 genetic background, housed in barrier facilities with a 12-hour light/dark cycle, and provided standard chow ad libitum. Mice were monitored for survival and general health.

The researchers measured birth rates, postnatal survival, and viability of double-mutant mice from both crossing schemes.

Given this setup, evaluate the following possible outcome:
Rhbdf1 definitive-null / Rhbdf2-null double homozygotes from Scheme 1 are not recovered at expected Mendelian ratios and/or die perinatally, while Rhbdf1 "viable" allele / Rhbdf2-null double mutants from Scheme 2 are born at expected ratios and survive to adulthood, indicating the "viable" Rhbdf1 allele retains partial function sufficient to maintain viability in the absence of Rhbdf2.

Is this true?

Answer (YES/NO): YES